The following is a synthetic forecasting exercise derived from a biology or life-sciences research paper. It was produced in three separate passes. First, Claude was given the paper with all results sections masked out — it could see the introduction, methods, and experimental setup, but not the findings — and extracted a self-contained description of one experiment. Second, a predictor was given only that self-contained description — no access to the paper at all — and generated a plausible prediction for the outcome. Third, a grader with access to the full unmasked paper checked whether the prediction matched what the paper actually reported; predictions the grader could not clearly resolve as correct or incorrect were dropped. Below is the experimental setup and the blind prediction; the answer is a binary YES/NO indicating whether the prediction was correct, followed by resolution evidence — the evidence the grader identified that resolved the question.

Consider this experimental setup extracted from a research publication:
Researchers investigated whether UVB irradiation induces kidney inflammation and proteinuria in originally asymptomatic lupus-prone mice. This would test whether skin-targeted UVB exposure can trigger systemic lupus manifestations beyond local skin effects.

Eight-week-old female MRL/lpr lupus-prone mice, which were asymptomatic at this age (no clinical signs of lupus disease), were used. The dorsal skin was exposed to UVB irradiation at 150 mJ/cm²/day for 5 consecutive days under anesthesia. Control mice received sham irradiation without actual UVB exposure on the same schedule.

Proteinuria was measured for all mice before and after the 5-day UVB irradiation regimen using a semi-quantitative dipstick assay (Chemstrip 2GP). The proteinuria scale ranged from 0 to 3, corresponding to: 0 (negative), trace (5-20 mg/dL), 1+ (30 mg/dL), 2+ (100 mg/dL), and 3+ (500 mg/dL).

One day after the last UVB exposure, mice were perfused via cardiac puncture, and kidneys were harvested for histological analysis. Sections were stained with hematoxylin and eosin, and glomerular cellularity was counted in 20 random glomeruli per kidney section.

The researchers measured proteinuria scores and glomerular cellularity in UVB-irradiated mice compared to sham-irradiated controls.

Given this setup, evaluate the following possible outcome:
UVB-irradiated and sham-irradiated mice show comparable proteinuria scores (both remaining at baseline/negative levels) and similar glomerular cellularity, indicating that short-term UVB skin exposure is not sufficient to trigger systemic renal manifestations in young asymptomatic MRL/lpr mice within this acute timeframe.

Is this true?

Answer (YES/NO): NO